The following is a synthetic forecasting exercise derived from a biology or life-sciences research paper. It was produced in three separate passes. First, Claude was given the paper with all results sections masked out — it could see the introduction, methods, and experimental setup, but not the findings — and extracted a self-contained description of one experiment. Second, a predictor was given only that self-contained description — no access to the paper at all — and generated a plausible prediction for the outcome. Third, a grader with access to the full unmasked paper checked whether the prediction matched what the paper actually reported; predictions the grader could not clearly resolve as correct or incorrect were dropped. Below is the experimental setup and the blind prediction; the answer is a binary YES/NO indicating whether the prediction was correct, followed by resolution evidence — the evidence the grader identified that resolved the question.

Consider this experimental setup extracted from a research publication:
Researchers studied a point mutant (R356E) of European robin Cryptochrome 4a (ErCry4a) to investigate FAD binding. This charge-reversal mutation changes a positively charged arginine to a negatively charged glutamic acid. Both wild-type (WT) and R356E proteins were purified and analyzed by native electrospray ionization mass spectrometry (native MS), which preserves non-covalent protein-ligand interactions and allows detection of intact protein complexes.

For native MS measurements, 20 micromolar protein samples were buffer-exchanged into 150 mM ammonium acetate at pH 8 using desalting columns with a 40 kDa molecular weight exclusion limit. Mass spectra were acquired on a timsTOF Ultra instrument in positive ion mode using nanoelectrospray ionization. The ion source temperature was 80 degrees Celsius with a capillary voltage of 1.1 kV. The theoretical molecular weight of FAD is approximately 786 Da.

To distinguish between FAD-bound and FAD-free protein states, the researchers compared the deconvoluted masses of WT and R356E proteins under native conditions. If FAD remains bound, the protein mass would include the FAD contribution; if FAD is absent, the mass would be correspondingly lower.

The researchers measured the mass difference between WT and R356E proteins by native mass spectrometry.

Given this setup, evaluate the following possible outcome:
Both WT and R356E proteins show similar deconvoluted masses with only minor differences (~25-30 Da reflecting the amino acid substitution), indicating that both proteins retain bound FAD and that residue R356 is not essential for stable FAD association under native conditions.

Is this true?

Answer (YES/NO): NO